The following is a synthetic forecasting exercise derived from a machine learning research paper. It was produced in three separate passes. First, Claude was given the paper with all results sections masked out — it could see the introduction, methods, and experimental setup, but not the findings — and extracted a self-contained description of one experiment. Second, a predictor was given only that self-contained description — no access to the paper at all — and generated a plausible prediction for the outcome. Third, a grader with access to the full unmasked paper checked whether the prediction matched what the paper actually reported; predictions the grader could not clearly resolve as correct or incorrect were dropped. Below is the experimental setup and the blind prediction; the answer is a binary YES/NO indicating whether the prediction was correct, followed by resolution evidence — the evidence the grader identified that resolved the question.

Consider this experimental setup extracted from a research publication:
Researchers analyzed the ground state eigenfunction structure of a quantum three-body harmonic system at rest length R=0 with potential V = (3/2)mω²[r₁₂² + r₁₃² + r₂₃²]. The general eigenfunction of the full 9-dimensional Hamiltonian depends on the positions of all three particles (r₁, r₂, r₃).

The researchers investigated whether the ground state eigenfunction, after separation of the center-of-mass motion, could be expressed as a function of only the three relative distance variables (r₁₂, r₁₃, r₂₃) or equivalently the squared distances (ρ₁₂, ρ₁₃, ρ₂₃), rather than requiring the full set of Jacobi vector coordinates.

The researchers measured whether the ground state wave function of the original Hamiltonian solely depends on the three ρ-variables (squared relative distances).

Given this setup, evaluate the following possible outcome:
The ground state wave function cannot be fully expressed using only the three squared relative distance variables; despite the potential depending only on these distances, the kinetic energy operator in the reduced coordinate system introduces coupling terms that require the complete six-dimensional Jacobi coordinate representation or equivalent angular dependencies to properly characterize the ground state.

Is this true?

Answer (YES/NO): NO